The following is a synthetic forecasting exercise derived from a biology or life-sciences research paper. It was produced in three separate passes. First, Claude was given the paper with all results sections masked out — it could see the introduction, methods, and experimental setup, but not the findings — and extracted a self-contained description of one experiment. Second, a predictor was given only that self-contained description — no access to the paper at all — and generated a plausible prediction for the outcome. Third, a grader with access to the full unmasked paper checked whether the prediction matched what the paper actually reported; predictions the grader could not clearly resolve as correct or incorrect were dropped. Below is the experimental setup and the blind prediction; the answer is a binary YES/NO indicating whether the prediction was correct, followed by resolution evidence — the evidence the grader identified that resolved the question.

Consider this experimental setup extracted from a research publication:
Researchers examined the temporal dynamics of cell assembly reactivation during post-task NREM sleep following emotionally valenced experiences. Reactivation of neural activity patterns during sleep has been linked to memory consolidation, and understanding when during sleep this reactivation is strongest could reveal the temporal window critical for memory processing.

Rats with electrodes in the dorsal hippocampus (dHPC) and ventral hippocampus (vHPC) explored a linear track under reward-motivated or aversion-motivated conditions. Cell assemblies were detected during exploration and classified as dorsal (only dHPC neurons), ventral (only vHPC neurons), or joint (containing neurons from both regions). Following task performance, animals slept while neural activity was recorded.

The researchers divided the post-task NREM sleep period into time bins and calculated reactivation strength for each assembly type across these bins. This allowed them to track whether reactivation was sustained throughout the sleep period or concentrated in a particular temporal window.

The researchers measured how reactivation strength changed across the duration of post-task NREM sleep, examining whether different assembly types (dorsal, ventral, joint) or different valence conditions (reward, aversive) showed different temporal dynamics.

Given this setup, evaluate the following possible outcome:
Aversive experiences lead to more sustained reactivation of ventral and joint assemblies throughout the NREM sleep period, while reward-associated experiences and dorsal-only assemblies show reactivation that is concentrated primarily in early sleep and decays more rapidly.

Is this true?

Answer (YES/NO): NO